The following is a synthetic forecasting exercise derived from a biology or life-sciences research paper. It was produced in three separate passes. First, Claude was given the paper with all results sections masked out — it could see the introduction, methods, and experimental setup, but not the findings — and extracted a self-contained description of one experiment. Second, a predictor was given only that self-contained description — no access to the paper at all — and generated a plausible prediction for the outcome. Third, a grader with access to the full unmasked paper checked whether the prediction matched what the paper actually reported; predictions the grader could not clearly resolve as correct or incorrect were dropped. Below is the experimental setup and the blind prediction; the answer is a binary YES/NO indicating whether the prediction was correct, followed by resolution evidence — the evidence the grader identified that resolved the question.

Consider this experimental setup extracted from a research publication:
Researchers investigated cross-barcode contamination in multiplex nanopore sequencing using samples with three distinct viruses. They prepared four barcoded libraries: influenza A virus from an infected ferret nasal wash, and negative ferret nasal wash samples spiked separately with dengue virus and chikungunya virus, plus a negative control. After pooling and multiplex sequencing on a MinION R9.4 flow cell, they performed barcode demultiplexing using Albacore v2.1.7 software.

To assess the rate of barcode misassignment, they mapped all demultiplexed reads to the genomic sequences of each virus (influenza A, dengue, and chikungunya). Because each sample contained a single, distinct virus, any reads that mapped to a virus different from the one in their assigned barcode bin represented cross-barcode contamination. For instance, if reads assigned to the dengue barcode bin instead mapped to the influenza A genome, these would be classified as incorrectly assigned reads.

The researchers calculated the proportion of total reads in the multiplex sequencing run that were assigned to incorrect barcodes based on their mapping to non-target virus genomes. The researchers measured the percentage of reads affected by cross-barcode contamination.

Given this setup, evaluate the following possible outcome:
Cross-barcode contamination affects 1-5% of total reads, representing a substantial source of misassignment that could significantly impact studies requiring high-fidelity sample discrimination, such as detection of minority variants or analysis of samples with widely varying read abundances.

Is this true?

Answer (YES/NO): NO